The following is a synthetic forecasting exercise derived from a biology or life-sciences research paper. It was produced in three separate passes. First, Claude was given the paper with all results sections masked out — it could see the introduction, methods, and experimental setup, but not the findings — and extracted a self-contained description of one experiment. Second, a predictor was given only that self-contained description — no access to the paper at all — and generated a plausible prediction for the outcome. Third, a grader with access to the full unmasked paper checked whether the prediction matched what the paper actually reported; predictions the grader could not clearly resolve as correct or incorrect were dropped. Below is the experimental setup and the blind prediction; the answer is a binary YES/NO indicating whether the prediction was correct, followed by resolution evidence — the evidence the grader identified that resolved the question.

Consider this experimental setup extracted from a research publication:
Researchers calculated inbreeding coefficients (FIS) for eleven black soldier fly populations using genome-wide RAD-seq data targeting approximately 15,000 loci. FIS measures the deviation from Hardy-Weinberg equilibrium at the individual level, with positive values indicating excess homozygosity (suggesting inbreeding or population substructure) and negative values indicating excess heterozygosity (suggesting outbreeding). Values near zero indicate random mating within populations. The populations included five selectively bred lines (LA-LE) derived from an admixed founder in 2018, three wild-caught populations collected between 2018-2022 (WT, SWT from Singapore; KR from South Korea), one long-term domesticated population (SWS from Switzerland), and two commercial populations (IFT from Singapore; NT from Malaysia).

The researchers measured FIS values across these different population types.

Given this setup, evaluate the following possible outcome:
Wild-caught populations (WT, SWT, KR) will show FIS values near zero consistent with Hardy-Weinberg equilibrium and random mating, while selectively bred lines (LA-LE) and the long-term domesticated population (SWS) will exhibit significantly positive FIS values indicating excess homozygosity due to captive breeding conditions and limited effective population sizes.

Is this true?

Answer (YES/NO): NO